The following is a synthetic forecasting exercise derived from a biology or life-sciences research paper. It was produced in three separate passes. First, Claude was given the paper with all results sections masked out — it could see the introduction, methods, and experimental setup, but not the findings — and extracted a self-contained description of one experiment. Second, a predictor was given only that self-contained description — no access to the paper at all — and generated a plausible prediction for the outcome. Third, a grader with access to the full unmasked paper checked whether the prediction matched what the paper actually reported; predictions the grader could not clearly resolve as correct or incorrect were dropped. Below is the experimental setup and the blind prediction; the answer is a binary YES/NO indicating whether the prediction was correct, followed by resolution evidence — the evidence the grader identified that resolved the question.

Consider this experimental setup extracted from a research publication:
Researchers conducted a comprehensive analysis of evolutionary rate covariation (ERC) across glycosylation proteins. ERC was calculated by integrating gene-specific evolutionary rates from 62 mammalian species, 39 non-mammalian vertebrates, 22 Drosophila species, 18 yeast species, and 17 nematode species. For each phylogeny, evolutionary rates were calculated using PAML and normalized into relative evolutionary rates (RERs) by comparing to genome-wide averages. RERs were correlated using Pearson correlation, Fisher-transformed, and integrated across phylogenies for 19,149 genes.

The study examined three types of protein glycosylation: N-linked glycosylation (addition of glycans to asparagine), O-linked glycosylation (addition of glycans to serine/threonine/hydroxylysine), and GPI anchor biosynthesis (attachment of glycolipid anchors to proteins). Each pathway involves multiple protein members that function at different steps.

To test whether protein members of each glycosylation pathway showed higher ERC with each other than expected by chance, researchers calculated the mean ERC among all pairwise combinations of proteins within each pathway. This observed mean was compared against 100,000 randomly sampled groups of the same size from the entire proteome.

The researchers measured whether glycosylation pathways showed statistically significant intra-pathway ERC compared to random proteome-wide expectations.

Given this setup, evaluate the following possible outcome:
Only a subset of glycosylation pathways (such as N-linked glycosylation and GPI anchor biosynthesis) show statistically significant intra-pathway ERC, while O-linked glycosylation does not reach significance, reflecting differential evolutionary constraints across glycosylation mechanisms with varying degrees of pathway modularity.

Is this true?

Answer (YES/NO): NO